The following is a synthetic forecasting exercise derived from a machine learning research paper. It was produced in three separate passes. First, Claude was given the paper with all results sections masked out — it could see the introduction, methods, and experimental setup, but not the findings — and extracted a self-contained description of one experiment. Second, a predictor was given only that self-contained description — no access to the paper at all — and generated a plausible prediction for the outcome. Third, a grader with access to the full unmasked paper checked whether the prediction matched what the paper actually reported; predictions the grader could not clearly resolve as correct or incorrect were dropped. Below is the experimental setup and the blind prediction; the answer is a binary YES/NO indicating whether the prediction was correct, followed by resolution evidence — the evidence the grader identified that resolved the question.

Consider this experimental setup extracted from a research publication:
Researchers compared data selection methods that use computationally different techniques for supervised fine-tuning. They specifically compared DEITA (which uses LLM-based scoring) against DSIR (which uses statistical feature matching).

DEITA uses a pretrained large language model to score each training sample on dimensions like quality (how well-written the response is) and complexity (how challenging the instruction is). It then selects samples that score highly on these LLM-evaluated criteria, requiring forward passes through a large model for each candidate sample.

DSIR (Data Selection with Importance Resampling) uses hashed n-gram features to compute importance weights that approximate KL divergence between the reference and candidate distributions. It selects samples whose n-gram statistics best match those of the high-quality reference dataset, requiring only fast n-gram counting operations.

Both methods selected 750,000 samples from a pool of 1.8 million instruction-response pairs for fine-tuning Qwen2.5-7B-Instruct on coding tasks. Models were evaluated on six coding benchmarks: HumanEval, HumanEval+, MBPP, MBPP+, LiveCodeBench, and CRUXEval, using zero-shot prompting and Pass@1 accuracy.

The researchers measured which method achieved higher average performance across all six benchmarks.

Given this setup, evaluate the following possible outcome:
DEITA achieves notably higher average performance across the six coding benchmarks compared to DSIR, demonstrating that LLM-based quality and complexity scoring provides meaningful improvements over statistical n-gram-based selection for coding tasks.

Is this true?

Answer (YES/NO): YES